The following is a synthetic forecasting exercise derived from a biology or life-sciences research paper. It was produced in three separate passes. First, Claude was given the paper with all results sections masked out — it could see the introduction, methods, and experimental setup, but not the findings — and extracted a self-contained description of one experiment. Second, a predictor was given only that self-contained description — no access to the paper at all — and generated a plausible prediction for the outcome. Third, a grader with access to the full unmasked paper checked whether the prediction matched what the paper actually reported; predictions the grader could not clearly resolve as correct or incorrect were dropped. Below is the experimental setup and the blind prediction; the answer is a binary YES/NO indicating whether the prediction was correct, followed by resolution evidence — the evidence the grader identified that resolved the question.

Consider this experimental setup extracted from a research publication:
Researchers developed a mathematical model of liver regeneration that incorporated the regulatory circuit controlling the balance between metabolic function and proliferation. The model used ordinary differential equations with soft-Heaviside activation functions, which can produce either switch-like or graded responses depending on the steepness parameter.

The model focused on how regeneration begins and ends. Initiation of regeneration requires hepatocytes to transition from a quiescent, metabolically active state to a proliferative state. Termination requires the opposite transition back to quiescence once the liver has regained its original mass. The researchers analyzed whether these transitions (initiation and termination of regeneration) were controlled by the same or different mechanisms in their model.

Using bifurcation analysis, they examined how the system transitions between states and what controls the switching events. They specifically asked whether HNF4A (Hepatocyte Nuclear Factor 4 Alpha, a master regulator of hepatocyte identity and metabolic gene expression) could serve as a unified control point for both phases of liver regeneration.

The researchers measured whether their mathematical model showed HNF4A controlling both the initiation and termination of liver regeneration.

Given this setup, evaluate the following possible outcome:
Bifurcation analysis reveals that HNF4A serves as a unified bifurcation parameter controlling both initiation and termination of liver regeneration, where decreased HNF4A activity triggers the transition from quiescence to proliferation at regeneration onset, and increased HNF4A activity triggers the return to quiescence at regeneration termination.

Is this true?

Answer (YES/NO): NO